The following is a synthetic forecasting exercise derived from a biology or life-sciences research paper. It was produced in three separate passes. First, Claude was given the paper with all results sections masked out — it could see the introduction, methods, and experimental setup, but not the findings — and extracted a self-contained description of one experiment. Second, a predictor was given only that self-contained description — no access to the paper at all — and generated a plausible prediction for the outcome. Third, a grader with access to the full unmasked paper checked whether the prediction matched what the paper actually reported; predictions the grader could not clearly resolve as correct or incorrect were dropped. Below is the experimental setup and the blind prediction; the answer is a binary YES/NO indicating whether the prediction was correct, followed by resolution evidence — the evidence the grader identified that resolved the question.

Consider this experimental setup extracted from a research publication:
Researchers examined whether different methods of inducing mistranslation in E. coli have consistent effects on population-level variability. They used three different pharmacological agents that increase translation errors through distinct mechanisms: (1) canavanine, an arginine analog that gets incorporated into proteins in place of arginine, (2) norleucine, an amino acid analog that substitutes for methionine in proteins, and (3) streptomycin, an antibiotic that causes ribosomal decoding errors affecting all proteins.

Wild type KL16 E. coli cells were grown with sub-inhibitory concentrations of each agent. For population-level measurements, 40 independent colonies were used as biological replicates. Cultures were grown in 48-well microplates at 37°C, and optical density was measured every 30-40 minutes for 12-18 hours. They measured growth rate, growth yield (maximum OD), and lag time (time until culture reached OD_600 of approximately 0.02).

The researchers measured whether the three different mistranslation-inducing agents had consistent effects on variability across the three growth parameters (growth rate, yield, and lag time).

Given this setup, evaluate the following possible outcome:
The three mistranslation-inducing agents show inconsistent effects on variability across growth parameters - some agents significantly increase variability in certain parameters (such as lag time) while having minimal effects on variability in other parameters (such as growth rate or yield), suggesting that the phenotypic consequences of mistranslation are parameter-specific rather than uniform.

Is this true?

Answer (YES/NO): NO